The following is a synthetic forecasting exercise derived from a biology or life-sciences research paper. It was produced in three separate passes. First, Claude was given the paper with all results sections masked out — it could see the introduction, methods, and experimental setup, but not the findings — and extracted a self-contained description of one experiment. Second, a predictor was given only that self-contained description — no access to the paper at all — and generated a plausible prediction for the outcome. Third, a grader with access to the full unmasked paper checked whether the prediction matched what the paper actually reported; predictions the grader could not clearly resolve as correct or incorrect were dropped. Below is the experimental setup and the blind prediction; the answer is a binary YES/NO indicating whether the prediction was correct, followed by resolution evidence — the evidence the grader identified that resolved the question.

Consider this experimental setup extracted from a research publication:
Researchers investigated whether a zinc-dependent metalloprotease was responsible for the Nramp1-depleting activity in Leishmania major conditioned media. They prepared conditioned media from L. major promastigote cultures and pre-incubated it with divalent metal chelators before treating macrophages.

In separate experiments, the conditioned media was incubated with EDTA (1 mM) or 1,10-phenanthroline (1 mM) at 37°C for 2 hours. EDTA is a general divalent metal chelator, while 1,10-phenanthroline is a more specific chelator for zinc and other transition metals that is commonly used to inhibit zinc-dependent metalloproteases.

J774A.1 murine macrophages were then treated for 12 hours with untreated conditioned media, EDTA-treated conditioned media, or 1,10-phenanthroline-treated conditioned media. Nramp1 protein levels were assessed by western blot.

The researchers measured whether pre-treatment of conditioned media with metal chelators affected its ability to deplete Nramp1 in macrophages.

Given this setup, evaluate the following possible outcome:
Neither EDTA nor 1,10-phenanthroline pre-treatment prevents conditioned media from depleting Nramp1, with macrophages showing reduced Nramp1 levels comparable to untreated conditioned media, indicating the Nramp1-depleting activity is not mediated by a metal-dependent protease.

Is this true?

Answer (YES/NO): NO